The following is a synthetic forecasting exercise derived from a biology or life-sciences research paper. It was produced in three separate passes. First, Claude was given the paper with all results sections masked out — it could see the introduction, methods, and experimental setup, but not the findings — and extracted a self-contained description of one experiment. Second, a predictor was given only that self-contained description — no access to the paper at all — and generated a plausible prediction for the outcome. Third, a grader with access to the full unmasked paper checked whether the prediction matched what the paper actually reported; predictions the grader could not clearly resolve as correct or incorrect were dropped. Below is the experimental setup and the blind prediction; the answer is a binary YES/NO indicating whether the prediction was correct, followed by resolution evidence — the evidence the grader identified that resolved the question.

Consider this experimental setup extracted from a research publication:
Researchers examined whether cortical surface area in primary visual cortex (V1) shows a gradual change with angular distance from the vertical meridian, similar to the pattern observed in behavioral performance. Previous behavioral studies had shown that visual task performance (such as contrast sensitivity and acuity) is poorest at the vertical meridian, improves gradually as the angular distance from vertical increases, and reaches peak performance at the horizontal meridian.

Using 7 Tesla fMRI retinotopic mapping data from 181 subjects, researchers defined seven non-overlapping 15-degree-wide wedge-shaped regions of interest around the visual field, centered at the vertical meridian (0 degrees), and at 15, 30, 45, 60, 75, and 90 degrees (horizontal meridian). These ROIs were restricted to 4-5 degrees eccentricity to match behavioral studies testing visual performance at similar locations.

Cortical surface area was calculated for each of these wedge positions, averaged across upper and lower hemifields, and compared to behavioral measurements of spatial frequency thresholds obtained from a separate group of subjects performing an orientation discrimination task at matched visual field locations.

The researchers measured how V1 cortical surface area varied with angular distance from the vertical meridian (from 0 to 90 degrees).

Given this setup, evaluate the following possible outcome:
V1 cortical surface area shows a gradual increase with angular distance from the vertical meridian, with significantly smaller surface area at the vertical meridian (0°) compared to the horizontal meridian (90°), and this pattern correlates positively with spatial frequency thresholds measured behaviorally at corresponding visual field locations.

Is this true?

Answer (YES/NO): YES